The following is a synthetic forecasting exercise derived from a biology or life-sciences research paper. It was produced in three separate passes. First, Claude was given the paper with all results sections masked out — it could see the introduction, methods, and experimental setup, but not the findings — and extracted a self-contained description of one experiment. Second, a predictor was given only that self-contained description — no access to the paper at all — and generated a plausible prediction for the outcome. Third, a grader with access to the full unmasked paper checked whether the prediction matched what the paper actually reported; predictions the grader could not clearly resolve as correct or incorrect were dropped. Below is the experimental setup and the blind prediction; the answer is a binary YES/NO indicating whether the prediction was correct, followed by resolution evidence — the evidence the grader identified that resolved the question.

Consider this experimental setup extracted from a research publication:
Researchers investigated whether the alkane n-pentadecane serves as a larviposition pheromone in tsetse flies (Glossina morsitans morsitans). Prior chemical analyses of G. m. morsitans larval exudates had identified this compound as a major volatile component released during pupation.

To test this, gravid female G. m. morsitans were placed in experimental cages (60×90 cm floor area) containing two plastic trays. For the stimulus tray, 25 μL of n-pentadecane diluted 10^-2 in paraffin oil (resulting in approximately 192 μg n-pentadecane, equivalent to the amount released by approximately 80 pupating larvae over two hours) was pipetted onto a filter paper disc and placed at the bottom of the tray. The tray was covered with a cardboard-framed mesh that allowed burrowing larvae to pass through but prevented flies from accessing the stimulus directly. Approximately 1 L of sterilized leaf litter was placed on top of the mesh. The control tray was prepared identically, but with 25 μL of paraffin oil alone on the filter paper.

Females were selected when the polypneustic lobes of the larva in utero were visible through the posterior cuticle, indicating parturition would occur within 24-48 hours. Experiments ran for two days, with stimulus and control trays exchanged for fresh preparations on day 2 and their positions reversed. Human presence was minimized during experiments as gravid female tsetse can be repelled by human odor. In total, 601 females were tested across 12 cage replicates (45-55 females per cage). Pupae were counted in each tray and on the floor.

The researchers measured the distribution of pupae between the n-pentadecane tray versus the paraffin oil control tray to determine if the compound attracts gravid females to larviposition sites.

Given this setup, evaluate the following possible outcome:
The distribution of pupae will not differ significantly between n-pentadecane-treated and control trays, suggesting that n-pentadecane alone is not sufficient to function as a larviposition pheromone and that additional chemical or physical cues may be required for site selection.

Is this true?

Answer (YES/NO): YES